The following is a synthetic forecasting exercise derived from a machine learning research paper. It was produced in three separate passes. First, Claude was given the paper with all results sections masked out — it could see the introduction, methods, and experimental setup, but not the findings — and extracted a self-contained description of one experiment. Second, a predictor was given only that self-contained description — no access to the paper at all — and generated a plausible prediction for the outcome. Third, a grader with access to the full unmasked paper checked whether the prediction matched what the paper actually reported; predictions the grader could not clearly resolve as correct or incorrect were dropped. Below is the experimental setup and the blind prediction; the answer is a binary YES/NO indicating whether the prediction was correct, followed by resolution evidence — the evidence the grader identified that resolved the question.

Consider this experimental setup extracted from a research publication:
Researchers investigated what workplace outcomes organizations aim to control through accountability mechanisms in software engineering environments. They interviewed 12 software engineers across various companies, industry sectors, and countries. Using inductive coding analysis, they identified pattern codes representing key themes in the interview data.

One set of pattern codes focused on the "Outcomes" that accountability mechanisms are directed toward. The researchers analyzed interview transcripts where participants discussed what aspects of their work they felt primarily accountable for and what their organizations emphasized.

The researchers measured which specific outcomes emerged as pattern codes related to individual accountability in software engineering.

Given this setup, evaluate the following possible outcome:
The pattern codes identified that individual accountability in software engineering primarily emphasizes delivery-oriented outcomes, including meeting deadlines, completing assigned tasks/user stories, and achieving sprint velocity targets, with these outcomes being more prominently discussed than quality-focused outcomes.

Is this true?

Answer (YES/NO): NO